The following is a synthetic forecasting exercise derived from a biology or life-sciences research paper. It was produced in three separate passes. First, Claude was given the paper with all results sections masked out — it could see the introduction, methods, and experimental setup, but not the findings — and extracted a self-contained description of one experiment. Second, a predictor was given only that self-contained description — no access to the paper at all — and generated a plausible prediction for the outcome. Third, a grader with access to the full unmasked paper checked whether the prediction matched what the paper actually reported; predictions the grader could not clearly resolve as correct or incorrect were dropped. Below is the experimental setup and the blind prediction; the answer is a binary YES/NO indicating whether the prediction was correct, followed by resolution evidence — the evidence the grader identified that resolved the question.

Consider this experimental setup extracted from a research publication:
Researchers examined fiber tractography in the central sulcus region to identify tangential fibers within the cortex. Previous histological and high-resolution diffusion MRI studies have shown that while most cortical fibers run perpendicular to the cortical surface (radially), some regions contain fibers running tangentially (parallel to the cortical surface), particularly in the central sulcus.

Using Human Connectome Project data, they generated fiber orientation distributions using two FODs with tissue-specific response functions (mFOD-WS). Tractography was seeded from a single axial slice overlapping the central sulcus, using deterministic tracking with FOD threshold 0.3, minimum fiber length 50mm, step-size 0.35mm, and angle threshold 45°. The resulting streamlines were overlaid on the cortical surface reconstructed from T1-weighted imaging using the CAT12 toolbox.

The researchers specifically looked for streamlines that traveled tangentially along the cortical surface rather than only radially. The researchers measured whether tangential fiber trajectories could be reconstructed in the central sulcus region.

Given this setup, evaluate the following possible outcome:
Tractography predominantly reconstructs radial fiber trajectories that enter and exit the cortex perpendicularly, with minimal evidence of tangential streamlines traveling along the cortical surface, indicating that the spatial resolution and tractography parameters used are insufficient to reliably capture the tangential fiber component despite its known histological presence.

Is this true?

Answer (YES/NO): NO